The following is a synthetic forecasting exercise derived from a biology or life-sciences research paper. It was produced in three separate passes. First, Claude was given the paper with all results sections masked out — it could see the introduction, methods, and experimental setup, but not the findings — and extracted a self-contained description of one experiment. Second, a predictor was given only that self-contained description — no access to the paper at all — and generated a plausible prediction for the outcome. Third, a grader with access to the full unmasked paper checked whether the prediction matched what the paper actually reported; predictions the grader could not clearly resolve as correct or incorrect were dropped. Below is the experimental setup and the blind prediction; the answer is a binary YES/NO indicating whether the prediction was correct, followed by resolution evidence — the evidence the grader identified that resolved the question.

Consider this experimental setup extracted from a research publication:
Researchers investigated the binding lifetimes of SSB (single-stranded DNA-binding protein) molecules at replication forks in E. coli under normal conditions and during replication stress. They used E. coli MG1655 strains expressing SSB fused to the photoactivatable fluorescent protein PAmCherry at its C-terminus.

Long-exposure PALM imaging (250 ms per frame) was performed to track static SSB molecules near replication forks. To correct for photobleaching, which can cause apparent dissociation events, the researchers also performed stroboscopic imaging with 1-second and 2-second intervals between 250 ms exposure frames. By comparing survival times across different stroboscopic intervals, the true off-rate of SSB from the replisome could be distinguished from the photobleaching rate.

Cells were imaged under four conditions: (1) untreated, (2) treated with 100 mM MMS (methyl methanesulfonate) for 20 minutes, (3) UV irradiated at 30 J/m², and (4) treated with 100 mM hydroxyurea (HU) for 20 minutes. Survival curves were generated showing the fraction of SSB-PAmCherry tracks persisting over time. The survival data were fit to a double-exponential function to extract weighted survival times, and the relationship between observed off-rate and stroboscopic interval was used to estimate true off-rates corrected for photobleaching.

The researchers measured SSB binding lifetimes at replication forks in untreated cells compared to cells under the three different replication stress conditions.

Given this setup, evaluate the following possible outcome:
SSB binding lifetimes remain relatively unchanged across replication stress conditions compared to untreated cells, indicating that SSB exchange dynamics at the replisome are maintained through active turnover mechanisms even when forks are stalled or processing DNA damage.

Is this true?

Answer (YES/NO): NO